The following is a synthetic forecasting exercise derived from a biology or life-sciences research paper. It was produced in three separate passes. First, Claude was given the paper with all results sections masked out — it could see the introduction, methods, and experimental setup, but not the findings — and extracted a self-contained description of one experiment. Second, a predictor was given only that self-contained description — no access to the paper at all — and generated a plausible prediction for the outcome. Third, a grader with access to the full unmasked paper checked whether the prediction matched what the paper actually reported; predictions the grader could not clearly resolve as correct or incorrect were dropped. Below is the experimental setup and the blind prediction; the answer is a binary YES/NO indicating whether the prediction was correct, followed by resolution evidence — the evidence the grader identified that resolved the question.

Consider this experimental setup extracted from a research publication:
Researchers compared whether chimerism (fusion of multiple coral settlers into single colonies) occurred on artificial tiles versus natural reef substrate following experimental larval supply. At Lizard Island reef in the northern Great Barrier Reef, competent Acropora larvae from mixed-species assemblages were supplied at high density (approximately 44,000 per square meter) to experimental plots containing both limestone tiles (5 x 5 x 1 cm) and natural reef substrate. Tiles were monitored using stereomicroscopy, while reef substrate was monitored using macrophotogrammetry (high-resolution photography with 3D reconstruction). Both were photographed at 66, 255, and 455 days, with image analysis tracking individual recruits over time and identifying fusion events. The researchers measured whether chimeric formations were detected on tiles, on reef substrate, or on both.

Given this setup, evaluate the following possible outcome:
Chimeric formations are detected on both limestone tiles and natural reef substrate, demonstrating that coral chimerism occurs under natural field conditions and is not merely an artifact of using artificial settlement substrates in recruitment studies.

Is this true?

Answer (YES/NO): NO